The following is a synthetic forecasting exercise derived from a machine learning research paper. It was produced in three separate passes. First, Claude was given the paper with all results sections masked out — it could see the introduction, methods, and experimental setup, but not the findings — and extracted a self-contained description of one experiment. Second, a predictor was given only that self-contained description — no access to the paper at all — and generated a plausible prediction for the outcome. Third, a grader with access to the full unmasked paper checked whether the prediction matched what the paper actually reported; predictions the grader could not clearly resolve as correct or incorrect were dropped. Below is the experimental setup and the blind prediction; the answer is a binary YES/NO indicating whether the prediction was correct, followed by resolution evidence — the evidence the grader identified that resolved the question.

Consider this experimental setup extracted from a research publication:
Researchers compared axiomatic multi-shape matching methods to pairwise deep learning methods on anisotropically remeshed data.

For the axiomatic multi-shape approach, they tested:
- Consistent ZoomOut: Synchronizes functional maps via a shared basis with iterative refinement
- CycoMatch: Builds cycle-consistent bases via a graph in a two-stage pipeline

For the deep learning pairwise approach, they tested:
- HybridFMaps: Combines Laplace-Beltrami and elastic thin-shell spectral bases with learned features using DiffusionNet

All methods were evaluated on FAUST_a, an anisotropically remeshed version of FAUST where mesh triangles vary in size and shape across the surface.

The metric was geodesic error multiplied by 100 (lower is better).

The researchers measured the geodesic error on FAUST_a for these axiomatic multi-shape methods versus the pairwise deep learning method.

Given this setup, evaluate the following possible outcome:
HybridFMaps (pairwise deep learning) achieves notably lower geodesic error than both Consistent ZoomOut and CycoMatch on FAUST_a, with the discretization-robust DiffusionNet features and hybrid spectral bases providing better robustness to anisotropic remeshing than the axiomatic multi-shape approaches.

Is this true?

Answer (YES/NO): YES